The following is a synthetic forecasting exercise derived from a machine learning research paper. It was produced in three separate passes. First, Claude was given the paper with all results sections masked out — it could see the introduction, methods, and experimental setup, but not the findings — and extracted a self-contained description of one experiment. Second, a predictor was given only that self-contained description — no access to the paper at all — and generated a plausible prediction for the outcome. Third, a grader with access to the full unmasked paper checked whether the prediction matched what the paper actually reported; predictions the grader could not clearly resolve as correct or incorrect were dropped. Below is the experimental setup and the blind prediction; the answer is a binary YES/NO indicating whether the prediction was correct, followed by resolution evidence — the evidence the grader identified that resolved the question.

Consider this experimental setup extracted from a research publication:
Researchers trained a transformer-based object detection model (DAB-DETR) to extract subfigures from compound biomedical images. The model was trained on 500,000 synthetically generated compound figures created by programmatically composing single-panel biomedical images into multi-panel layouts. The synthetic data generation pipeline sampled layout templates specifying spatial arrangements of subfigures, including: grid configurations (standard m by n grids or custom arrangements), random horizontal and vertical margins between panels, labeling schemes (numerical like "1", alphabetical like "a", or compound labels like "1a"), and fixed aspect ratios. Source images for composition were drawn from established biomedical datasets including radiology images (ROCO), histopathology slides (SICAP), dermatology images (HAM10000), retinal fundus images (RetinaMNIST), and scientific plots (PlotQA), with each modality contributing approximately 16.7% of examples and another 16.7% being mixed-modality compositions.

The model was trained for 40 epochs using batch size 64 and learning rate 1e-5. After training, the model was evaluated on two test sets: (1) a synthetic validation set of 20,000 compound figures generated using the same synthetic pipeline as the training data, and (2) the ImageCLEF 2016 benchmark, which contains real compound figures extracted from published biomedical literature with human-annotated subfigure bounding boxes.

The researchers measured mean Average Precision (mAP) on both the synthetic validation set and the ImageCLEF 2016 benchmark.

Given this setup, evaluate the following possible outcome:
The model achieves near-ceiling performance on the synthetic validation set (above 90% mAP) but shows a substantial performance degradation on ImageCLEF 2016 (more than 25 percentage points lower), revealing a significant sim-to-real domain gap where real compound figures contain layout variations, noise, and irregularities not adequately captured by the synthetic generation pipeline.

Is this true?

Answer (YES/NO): YES